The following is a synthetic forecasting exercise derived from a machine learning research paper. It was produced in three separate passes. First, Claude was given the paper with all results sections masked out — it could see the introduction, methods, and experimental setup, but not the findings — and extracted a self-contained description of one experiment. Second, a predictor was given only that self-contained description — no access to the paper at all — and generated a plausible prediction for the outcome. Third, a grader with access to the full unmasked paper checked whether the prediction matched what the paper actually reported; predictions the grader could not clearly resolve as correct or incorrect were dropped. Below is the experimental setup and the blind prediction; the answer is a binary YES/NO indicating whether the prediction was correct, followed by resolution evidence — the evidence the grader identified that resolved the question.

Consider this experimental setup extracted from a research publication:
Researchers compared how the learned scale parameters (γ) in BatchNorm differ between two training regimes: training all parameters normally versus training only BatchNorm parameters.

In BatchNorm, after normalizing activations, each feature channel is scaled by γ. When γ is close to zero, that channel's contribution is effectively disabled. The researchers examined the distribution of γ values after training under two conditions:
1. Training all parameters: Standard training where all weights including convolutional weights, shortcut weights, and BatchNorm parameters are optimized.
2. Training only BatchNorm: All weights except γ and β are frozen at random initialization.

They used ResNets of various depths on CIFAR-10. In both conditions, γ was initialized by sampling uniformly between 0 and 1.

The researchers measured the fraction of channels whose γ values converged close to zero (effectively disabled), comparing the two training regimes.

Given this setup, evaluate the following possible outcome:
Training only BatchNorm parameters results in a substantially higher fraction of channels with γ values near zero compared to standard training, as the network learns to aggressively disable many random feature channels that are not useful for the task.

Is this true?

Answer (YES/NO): YES